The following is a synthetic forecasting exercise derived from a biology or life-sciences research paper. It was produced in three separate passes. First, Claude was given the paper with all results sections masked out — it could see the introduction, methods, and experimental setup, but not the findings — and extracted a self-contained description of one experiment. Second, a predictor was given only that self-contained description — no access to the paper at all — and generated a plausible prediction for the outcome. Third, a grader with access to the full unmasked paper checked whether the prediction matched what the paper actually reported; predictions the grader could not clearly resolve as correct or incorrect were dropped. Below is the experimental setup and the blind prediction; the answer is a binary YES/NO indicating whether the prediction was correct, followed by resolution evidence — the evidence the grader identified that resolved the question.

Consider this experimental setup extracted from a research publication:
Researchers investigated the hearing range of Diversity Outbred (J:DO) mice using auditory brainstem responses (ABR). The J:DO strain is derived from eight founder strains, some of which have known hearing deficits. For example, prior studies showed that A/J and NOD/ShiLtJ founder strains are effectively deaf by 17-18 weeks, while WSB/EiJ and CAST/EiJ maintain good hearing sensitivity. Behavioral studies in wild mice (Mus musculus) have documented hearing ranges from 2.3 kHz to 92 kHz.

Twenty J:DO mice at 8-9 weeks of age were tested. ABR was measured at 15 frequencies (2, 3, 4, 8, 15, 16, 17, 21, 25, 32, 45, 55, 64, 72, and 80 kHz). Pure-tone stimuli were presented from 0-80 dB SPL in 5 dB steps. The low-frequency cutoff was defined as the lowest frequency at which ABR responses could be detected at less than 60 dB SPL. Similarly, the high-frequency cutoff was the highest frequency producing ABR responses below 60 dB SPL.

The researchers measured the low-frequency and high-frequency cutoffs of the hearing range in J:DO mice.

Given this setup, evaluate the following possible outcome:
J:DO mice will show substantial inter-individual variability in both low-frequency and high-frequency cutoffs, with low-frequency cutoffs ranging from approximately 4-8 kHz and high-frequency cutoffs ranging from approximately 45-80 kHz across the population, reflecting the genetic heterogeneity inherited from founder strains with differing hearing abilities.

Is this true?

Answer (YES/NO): NO